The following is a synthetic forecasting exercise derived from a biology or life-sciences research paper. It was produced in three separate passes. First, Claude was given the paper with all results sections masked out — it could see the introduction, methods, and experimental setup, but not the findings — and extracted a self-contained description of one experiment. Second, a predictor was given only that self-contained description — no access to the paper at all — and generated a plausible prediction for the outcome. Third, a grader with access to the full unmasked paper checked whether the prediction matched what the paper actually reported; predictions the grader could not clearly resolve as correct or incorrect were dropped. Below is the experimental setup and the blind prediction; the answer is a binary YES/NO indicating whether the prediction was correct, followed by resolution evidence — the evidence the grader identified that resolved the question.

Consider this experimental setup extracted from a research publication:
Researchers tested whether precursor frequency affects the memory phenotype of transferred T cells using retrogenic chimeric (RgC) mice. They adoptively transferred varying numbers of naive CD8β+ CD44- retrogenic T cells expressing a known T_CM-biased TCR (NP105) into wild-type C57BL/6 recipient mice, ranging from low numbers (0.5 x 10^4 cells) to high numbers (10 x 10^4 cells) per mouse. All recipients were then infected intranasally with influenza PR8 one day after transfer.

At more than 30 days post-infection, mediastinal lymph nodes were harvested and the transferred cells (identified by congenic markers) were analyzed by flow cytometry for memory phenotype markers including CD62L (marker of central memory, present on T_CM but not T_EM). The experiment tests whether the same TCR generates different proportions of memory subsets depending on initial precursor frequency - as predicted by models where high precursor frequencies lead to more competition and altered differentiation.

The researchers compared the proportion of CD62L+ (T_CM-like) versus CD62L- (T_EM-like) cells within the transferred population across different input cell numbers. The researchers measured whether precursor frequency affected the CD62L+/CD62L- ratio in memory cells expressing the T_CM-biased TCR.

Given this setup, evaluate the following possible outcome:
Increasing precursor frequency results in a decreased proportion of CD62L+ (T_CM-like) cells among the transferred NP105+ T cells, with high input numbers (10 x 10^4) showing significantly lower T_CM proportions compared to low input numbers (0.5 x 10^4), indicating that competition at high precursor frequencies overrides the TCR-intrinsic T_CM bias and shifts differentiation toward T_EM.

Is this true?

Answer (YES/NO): NO